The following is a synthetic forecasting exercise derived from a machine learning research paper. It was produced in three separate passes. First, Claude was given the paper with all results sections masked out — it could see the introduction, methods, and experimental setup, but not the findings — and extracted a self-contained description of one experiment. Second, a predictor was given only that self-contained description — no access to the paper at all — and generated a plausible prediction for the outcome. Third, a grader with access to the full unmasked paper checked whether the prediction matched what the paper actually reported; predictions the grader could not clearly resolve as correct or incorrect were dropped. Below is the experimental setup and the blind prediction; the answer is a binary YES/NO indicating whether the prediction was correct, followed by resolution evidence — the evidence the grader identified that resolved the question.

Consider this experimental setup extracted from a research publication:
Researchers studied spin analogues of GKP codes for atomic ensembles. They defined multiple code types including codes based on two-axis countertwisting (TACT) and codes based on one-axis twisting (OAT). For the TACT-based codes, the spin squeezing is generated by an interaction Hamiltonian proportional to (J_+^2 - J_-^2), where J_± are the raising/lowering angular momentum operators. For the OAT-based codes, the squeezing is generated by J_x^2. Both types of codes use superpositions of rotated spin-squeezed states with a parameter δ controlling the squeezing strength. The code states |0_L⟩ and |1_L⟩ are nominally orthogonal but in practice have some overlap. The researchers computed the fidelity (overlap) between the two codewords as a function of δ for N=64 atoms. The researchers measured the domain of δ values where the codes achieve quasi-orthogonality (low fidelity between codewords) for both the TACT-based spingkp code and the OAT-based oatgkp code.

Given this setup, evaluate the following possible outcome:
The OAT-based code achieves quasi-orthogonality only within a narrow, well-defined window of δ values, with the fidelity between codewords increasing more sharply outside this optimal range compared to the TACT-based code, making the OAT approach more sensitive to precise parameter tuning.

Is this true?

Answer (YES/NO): NO